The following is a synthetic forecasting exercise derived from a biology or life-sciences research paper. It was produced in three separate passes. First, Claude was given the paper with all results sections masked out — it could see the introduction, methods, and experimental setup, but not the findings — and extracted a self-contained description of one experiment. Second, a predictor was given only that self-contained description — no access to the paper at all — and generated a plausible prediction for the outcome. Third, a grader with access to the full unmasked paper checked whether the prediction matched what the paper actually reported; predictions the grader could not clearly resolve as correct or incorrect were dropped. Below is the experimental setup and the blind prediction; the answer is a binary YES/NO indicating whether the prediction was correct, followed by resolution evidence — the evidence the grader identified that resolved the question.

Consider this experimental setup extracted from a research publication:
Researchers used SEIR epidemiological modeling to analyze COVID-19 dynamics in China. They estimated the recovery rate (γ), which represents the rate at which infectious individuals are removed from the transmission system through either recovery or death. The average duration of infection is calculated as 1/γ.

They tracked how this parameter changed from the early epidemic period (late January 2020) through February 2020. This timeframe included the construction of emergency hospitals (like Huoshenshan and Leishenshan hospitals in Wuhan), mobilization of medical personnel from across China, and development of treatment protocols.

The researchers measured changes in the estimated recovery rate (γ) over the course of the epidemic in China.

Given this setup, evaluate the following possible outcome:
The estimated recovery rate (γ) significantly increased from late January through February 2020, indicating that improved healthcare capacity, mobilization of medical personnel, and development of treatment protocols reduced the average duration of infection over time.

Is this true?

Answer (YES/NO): YES